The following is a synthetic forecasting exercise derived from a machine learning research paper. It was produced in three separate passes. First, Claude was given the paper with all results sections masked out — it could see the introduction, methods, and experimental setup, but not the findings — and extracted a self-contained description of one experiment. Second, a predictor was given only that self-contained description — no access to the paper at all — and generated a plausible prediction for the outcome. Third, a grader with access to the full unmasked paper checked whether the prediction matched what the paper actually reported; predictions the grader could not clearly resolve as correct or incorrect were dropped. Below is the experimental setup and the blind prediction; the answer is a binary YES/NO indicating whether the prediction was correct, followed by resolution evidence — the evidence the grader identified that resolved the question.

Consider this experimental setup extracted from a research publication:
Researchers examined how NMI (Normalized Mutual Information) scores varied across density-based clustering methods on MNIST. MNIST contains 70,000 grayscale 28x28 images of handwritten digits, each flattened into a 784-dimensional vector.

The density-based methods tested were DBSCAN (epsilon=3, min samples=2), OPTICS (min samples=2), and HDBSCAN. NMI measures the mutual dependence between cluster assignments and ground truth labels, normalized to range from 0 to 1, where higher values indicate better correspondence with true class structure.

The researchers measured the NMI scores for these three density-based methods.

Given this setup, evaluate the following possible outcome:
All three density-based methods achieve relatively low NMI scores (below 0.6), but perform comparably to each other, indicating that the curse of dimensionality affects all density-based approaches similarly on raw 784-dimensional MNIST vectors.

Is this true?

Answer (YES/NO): YES